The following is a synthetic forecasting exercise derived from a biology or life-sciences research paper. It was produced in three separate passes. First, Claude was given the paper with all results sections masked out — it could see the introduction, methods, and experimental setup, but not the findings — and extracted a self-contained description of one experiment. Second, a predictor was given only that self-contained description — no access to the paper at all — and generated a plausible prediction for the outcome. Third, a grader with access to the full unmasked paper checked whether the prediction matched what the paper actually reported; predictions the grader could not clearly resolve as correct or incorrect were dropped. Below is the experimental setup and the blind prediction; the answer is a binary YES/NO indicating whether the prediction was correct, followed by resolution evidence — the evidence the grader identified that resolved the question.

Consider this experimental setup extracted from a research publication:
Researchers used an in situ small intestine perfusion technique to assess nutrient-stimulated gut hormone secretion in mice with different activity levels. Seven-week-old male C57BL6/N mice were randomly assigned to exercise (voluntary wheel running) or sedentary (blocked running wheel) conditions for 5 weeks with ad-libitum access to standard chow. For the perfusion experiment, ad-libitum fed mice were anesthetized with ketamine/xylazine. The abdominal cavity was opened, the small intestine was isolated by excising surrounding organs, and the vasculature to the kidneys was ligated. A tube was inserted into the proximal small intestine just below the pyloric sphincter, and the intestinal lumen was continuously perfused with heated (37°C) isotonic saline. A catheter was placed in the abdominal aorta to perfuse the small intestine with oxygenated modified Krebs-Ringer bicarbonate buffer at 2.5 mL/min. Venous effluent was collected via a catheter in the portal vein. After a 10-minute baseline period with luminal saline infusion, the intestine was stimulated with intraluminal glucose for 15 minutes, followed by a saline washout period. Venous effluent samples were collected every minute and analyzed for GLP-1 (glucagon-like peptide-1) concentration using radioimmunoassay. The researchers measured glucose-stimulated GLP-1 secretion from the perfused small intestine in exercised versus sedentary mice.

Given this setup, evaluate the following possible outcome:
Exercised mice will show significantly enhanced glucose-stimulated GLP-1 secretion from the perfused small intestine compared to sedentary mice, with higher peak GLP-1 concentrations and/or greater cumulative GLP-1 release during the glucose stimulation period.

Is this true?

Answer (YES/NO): YES